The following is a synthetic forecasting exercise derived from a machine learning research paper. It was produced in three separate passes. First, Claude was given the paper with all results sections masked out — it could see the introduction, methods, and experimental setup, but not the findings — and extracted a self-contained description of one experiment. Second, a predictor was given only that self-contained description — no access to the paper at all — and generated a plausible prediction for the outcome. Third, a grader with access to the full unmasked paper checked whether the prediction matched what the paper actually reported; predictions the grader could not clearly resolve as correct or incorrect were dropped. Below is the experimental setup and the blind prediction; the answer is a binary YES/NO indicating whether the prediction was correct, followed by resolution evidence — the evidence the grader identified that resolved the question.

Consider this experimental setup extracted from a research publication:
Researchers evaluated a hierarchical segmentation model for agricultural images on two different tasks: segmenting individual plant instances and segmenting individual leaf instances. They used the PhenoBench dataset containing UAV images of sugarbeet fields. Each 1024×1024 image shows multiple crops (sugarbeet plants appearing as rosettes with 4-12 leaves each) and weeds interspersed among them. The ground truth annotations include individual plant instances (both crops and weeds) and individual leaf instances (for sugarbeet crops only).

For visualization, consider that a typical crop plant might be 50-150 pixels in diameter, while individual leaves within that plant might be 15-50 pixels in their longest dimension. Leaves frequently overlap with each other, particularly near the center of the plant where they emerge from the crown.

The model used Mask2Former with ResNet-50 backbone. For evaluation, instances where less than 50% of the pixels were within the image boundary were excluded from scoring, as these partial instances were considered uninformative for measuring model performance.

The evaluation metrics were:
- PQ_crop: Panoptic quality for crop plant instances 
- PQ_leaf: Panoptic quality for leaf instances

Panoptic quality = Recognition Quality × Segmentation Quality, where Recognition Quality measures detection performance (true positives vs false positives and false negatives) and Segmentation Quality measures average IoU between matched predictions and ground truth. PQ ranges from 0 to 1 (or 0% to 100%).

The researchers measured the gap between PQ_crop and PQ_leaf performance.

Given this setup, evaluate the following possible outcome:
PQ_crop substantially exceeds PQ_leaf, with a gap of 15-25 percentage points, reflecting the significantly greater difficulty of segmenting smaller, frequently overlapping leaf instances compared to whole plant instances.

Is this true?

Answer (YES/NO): NO